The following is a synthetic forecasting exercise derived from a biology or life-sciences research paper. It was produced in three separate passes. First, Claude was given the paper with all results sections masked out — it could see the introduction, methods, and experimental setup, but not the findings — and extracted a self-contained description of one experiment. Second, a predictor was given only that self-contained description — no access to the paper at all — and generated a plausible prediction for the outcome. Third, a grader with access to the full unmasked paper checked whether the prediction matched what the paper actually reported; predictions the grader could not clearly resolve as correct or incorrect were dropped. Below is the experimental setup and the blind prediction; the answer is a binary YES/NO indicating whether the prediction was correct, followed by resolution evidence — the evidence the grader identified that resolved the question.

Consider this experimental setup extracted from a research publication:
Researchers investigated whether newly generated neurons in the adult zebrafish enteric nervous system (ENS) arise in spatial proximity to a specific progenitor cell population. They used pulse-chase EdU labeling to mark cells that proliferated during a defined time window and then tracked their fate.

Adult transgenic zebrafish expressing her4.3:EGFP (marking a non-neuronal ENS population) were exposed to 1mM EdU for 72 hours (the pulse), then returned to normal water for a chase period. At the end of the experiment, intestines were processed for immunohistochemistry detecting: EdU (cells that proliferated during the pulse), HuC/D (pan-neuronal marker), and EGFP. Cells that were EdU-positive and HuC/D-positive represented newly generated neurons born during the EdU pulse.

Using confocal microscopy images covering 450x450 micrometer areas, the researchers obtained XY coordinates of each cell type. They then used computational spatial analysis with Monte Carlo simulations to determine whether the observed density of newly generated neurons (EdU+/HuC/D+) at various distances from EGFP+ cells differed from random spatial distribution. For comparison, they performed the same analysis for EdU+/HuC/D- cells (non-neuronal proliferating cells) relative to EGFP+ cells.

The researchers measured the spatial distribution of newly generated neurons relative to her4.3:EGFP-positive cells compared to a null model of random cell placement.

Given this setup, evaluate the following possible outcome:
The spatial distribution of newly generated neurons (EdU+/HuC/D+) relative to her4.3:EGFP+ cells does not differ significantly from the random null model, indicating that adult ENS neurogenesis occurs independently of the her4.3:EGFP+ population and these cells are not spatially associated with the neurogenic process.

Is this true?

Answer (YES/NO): NO